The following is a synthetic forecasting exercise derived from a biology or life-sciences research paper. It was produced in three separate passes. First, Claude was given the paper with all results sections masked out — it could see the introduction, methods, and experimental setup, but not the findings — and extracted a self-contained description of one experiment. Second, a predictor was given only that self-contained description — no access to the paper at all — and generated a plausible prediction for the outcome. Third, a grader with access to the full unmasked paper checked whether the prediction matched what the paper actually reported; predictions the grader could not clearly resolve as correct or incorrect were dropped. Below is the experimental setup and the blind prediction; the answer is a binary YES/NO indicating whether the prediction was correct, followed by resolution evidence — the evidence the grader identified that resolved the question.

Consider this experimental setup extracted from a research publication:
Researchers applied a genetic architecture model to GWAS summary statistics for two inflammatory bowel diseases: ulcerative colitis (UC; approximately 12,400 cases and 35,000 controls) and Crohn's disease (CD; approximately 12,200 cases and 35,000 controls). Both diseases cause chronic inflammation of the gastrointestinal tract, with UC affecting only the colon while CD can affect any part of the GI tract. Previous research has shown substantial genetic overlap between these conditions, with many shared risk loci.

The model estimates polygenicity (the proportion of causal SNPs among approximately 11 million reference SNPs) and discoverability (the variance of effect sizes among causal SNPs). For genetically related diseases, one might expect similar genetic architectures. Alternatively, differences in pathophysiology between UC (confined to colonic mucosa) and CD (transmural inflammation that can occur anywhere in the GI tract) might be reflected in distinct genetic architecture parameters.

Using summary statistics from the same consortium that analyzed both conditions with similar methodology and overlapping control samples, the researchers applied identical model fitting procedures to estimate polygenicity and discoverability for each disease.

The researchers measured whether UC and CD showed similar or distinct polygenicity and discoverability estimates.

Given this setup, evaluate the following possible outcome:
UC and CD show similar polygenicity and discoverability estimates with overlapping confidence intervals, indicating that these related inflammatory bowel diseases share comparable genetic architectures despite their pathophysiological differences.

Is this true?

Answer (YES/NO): NO